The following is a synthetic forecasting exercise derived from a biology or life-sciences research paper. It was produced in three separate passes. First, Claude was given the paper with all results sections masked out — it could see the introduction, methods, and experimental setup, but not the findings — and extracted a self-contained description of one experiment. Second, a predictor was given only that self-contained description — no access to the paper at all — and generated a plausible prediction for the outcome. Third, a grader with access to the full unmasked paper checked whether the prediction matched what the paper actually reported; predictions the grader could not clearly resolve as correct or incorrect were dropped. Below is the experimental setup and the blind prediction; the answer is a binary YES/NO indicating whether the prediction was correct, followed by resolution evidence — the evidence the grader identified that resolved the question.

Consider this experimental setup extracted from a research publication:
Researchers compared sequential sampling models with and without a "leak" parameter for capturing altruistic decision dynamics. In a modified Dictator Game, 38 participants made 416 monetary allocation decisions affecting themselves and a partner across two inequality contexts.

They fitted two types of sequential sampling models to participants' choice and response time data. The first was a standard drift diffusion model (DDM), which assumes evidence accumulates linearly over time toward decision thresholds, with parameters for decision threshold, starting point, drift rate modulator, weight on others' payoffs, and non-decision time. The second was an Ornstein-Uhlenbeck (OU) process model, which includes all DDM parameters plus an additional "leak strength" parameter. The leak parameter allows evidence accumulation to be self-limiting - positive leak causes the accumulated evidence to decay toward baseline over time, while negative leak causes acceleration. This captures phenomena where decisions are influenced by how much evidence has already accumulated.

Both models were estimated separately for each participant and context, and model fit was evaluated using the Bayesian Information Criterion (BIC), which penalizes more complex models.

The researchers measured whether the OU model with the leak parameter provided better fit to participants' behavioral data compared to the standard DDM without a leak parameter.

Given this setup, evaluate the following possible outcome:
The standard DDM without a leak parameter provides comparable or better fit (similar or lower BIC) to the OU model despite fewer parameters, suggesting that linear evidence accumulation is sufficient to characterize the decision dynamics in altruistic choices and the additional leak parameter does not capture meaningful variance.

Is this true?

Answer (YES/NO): NO